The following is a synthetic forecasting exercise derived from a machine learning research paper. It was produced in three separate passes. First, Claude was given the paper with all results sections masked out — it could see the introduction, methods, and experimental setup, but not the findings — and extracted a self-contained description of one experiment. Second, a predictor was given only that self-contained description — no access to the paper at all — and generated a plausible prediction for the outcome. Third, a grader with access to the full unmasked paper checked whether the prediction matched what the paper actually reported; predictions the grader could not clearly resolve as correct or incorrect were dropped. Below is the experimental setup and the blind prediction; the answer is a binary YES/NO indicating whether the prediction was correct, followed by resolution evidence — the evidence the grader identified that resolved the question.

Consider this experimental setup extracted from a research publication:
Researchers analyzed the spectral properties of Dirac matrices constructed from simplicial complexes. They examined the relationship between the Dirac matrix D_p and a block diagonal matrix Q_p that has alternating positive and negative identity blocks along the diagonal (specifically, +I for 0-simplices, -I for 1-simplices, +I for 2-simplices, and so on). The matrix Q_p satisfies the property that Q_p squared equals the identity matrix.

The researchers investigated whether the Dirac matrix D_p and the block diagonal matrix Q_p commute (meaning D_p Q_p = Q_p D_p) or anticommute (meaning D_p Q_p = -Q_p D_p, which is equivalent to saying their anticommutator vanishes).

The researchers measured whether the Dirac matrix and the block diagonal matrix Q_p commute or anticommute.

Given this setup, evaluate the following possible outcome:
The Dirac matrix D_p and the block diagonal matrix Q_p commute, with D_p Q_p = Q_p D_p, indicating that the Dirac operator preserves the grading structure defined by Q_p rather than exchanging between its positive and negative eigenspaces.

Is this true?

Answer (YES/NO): NO